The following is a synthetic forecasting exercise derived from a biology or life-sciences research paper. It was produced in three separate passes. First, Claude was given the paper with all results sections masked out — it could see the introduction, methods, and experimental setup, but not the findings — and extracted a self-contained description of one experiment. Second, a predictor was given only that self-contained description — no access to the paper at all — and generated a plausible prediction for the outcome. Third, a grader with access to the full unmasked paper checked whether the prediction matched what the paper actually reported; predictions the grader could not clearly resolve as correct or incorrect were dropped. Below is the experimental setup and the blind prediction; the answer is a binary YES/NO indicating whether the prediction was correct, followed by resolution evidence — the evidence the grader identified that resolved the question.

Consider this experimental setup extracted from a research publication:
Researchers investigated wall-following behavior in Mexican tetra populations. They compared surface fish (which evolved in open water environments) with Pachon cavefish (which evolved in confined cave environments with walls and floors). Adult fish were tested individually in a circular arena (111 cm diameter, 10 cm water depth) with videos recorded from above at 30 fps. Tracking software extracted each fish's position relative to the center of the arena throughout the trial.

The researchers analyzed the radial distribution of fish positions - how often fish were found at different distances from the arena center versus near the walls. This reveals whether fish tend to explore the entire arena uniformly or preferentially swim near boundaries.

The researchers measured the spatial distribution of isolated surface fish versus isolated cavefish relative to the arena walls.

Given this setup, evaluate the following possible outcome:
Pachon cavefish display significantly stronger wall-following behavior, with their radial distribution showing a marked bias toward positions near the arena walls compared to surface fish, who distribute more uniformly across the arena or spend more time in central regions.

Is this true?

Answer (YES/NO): YES